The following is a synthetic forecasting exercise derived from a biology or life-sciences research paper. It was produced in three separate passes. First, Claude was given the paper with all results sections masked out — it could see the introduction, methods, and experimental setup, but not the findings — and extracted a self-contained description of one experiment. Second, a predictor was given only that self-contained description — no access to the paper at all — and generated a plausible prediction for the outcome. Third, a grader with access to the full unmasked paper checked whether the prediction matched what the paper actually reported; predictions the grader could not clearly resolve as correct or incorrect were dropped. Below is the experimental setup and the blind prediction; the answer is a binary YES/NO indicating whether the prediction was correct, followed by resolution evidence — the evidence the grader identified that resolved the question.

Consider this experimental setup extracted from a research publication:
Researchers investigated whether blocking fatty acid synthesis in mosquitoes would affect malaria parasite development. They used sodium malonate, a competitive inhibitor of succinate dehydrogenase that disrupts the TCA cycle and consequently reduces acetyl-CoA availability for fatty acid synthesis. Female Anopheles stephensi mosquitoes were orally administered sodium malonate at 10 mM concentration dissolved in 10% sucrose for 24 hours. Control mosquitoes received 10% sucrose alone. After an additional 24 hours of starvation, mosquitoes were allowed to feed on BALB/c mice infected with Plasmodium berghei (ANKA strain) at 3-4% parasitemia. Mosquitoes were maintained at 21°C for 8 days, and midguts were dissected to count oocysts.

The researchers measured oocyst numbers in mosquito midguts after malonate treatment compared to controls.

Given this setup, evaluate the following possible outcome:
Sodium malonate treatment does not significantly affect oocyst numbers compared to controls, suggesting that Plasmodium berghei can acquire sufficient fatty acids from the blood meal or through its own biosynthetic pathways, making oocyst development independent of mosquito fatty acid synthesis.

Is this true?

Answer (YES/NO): NO